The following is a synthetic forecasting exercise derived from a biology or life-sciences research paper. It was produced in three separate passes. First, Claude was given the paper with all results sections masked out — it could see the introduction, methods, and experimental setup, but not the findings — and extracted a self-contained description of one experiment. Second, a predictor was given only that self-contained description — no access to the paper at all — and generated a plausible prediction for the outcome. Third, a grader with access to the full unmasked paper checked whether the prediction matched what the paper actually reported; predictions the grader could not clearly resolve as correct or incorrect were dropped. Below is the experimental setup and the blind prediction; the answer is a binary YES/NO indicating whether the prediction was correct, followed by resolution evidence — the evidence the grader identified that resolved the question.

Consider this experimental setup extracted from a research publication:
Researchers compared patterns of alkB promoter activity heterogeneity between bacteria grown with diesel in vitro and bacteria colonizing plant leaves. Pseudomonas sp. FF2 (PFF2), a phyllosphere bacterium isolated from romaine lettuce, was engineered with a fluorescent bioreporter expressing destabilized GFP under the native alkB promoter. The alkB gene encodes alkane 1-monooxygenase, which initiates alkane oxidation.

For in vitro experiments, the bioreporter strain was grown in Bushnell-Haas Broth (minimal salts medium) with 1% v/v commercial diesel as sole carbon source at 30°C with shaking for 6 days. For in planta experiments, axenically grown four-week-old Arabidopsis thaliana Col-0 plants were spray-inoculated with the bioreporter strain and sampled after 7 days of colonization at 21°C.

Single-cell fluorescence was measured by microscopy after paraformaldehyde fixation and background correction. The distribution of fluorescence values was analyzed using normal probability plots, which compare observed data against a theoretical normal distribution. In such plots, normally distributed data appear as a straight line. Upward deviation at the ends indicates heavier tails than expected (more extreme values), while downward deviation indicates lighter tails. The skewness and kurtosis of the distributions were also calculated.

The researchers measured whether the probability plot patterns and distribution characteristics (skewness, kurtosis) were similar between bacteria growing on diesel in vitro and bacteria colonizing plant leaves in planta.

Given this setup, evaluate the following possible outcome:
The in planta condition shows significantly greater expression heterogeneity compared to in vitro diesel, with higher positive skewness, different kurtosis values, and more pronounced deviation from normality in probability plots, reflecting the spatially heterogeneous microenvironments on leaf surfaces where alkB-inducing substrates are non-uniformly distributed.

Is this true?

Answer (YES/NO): NO